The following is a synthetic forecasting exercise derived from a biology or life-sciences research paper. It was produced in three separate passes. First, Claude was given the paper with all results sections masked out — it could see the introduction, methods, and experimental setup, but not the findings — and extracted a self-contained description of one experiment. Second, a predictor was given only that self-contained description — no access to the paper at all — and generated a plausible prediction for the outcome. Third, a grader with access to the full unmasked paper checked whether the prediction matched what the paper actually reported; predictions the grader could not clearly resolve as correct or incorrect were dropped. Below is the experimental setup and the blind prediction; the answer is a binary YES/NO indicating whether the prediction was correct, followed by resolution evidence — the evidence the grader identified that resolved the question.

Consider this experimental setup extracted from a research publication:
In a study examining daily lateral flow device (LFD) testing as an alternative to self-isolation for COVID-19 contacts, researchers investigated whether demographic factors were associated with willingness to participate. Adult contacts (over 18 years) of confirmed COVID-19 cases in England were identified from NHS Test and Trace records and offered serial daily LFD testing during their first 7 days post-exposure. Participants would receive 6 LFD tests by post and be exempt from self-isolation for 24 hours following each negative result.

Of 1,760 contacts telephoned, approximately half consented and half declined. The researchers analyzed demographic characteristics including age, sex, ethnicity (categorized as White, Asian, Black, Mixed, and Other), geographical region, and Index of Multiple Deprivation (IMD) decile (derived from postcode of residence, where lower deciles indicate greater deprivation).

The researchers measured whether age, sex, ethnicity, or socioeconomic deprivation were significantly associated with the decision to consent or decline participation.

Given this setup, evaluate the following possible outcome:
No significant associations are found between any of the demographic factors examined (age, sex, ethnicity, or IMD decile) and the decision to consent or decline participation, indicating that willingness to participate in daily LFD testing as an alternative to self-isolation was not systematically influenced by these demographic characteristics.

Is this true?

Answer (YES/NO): NO